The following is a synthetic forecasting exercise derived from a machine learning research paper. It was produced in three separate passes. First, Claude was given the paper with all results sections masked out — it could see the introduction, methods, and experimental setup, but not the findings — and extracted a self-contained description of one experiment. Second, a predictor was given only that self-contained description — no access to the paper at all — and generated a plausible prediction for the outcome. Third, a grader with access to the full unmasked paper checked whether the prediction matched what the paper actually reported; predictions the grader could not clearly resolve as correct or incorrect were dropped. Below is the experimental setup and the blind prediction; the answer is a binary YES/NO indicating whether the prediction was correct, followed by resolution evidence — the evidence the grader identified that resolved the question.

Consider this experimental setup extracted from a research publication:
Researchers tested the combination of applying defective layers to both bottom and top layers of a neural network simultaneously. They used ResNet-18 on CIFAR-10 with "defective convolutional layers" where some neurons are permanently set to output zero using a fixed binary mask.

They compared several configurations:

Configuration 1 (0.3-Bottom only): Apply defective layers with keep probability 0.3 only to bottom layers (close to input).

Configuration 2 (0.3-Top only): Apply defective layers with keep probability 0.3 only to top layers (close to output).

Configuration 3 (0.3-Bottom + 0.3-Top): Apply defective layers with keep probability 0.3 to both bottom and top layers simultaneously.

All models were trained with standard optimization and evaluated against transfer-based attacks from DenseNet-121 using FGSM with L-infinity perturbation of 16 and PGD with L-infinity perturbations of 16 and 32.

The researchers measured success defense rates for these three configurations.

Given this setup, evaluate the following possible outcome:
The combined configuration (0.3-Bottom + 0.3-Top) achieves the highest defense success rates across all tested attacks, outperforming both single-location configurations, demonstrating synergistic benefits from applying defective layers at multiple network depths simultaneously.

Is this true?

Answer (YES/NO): NO